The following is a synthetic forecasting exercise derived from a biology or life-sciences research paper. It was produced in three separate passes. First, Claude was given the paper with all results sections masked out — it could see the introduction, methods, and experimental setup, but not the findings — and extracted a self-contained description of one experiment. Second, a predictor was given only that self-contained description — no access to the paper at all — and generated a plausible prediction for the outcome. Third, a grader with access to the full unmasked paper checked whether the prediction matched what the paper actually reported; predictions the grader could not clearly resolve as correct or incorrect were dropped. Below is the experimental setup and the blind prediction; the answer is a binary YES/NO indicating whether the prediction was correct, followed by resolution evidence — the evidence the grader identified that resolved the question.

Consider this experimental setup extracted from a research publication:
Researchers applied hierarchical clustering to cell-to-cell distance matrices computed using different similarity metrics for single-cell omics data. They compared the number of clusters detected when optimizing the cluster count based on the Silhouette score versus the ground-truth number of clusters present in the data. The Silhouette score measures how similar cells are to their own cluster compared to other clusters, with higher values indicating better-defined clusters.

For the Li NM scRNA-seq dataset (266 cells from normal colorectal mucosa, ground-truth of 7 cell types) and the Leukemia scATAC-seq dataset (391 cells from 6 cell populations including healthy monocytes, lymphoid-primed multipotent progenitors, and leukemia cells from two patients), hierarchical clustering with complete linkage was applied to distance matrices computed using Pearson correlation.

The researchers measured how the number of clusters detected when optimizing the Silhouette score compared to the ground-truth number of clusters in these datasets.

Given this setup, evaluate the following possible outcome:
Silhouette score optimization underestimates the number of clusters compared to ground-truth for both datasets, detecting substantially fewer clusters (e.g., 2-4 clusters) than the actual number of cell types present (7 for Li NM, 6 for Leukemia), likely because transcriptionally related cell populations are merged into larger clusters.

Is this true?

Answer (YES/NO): NO